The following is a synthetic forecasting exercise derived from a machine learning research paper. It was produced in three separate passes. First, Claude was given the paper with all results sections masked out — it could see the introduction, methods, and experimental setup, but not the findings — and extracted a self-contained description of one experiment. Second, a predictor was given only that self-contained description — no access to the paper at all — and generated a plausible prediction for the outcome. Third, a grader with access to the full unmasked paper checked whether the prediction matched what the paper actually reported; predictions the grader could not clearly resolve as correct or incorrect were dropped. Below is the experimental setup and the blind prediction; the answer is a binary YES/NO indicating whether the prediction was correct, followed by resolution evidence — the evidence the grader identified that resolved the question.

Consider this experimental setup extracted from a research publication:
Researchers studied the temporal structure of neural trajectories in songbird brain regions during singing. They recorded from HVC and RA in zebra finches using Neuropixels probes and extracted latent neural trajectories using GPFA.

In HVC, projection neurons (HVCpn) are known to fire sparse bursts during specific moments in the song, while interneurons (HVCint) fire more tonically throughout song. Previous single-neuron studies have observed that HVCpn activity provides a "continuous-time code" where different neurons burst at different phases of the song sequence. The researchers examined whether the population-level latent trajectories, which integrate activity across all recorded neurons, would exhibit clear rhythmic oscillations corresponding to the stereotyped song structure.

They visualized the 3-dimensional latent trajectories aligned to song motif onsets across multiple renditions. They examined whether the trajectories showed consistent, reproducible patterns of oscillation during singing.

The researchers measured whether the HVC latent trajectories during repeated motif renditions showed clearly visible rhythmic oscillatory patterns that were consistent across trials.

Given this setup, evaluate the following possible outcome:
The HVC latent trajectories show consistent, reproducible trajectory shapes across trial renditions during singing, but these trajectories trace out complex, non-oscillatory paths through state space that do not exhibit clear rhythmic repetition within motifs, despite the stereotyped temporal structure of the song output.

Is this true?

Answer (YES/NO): NO